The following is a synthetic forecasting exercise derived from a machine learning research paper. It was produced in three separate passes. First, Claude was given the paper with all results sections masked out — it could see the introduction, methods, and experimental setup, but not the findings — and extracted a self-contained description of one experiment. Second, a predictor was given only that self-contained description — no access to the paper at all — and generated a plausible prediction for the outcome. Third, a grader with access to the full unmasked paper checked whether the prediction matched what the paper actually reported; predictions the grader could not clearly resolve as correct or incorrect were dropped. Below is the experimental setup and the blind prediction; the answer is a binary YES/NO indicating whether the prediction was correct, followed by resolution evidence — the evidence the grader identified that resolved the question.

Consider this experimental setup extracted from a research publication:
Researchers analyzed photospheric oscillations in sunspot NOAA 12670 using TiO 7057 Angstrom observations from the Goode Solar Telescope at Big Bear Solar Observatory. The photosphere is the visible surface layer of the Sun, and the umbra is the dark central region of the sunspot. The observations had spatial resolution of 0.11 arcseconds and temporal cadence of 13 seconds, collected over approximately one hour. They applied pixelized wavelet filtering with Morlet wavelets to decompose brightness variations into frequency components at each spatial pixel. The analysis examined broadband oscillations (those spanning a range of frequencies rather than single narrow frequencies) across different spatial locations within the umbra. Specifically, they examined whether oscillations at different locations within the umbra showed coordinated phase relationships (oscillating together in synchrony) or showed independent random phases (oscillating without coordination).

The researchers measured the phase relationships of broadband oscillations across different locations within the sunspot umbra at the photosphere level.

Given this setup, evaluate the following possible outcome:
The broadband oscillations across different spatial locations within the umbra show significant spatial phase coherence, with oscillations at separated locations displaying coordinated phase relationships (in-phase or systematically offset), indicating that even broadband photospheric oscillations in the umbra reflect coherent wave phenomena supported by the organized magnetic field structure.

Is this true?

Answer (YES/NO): YES